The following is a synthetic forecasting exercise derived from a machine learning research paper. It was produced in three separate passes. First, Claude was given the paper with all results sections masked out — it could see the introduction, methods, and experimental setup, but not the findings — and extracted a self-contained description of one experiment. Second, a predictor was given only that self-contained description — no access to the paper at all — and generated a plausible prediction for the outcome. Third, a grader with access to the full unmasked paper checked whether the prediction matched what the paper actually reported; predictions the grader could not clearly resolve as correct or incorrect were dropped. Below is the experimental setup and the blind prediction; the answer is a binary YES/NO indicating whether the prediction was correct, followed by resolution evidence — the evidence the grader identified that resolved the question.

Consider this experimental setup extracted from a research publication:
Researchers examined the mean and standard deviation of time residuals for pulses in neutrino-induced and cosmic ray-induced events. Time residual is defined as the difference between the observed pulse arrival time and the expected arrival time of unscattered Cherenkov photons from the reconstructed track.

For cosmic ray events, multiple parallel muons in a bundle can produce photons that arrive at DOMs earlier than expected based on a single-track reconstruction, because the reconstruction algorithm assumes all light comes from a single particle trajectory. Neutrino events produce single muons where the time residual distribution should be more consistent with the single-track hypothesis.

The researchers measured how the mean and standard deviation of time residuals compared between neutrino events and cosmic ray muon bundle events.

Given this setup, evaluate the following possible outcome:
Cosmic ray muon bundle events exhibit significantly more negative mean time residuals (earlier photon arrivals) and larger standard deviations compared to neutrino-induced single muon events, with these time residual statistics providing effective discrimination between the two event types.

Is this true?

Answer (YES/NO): YES